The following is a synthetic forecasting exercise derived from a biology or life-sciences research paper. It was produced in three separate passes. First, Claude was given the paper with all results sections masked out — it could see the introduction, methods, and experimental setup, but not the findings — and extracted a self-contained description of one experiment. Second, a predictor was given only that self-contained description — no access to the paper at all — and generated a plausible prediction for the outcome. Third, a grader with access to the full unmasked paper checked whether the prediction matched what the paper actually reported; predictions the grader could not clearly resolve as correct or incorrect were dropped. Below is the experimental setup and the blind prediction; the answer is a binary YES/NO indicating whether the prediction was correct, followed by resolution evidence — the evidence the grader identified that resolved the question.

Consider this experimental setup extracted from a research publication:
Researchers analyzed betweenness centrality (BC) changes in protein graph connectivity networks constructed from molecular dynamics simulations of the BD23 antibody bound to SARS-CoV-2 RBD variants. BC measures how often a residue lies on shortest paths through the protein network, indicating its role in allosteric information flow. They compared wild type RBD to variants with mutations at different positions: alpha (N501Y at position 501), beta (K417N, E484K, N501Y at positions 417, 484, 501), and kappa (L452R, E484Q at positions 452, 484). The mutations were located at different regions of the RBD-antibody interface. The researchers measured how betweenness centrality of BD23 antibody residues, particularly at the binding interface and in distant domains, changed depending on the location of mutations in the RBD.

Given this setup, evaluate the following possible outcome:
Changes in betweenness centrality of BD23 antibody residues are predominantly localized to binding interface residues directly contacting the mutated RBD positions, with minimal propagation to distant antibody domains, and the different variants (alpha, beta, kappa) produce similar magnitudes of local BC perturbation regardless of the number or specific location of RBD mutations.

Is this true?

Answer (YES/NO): NO